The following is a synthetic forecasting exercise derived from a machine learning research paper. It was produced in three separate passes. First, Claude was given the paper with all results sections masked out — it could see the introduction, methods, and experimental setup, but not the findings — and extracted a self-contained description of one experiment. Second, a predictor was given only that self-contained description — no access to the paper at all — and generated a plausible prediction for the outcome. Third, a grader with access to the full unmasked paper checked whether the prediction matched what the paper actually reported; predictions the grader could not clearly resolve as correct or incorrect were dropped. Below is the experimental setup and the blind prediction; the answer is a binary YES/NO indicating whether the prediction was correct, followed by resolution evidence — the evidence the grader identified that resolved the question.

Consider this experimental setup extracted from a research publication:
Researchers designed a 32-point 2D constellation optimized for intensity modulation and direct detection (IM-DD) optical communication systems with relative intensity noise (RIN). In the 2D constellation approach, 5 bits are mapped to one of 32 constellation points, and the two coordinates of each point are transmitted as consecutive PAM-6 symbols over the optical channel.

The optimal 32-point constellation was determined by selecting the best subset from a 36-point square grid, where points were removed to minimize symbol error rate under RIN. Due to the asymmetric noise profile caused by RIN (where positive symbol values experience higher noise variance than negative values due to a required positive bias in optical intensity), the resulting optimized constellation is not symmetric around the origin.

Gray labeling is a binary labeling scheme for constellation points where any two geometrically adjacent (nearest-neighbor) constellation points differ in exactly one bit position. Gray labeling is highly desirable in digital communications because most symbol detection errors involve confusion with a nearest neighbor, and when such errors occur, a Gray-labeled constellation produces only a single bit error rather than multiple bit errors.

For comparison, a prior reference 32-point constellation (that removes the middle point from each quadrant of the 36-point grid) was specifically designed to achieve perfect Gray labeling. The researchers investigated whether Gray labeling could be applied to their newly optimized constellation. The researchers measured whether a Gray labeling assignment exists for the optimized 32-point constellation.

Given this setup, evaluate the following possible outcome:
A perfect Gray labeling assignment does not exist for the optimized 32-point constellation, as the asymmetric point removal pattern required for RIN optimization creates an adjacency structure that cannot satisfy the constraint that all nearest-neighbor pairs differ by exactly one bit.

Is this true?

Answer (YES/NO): YES